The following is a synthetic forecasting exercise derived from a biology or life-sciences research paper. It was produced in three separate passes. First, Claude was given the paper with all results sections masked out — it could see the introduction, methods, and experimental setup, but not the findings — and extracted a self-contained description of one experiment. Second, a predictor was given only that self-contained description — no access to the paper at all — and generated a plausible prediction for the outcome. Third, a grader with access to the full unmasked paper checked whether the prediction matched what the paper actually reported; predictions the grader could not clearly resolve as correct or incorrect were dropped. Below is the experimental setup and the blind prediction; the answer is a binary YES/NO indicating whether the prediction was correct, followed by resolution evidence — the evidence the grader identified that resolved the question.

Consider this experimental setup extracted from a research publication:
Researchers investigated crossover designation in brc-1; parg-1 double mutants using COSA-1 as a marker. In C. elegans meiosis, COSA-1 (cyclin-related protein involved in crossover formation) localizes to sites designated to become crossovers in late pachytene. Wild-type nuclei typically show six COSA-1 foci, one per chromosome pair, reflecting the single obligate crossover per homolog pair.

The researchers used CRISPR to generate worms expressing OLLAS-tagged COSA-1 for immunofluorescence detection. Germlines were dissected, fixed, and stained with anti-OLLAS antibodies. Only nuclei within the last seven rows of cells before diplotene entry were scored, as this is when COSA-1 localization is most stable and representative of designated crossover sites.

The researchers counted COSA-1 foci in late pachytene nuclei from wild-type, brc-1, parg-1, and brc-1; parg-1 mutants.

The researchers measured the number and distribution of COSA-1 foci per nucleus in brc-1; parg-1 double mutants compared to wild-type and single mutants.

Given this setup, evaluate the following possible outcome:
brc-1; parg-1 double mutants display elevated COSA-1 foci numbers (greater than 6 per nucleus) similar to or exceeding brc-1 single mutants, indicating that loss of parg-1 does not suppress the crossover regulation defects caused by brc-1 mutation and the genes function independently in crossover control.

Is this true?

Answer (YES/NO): NO